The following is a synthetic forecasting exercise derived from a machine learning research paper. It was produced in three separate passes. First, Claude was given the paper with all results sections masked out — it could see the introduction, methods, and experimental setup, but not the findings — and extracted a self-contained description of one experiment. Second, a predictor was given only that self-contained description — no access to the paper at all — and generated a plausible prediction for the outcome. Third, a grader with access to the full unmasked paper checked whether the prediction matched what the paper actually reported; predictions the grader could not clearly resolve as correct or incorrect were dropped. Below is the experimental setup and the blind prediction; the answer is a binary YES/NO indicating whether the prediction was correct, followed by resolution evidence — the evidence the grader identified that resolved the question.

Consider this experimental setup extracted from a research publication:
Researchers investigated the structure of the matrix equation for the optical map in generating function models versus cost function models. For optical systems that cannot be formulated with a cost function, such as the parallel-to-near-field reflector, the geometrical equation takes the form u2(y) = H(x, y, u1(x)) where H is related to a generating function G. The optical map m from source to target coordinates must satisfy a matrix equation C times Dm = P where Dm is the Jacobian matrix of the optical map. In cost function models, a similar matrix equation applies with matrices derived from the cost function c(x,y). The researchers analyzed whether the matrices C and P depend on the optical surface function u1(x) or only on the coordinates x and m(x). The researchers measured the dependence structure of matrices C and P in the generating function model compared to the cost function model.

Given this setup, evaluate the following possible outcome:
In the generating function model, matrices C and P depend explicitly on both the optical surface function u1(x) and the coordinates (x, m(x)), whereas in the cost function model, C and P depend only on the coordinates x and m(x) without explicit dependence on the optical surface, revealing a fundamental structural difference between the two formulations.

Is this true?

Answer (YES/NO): YES